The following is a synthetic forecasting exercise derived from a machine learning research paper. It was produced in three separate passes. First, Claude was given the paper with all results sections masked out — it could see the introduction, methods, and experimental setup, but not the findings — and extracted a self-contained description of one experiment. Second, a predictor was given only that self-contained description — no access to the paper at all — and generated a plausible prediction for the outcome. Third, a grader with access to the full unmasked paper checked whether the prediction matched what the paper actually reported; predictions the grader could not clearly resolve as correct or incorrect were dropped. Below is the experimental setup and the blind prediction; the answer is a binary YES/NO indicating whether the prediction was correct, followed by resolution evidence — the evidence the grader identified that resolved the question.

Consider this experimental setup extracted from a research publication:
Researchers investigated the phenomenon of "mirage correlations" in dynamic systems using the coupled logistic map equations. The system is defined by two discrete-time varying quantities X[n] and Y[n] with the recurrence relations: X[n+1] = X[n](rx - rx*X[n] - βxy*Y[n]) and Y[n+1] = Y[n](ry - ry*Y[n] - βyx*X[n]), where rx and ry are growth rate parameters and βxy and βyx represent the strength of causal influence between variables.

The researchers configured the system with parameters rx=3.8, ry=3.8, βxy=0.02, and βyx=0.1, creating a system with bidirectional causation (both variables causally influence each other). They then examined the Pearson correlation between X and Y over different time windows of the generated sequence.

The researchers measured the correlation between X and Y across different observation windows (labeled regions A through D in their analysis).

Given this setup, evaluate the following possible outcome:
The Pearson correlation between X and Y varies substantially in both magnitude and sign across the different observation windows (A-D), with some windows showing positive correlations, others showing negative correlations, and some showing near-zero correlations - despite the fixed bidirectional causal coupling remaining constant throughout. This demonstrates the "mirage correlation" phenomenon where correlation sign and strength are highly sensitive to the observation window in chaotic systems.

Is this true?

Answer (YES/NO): YES